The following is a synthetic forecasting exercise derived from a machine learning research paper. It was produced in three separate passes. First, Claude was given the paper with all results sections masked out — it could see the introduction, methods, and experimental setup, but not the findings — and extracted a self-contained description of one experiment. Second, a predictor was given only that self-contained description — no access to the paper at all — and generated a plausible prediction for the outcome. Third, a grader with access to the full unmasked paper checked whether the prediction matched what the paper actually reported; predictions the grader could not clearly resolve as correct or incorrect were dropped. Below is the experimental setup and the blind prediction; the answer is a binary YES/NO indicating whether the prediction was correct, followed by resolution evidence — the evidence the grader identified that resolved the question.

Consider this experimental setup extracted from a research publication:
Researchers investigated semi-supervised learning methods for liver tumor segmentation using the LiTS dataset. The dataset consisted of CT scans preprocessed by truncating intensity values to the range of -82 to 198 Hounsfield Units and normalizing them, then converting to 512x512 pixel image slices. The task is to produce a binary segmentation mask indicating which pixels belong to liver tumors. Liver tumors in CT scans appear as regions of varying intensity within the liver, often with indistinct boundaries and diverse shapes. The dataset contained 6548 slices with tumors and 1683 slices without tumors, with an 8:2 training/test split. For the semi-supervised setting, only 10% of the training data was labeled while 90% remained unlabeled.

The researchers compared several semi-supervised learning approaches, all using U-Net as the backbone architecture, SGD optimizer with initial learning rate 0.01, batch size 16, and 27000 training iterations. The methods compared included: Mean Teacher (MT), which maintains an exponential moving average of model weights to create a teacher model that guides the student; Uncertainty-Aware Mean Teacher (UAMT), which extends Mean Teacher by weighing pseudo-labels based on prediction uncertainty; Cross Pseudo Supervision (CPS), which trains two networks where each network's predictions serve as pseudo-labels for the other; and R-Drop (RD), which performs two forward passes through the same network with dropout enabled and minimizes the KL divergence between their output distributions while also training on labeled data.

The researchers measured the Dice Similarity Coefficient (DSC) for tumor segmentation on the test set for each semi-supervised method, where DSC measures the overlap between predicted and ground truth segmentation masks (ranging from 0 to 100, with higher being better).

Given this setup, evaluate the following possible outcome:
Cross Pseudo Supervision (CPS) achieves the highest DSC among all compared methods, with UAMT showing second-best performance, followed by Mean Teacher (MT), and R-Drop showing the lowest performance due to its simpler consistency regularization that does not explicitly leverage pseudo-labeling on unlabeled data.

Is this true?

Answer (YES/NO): NO